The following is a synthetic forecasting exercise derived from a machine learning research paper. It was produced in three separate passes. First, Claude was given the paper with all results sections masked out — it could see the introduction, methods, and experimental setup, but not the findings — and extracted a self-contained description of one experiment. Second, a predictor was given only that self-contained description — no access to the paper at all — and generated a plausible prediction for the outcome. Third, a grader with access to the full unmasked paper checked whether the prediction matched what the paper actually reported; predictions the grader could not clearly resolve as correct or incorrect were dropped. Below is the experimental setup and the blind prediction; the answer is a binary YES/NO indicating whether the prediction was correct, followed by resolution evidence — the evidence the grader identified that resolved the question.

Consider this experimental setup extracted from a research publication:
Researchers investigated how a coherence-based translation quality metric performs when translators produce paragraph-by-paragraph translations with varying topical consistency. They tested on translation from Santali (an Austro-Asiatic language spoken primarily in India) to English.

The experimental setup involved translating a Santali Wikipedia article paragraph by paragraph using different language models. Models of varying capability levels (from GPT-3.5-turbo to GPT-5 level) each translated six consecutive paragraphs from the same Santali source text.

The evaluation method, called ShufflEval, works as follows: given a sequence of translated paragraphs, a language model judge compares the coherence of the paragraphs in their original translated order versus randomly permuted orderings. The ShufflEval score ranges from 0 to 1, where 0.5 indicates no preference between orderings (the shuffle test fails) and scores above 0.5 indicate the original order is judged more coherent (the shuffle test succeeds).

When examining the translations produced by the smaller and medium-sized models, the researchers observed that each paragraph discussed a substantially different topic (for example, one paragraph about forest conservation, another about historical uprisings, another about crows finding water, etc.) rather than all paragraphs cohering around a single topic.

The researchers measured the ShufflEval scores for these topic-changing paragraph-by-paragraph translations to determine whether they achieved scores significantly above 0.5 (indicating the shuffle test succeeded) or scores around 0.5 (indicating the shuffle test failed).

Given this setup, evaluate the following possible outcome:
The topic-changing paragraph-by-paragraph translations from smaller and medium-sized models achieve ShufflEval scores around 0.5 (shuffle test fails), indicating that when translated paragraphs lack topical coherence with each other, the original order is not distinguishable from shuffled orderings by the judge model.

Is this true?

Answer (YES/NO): YES